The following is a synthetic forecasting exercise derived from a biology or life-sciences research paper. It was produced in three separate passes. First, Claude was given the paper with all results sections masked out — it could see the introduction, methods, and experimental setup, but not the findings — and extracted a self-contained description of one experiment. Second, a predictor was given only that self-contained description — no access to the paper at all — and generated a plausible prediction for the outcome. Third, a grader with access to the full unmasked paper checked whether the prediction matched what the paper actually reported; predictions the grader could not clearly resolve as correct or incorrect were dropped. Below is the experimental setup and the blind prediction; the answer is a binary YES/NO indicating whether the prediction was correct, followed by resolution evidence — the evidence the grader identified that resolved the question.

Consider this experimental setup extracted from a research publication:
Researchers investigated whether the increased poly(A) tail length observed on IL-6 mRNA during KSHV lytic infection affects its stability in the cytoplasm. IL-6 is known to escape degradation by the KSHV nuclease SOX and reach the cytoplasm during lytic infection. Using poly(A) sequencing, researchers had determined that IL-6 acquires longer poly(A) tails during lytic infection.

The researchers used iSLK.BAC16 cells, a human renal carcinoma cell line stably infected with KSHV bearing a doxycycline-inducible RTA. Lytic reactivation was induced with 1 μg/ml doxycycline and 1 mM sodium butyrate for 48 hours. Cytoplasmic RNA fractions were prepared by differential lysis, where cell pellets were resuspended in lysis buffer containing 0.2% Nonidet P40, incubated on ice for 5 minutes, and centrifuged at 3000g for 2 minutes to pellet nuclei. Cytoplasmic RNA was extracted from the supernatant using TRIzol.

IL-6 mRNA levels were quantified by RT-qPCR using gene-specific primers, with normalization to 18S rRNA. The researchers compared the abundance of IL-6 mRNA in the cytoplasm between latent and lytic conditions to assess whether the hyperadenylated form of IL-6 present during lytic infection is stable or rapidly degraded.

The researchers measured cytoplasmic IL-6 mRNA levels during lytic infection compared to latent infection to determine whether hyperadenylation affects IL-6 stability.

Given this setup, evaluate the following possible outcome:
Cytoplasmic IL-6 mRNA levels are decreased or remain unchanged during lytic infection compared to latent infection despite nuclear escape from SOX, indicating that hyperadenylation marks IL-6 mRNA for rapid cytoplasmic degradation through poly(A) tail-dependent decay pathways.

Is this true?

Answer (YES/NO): NO